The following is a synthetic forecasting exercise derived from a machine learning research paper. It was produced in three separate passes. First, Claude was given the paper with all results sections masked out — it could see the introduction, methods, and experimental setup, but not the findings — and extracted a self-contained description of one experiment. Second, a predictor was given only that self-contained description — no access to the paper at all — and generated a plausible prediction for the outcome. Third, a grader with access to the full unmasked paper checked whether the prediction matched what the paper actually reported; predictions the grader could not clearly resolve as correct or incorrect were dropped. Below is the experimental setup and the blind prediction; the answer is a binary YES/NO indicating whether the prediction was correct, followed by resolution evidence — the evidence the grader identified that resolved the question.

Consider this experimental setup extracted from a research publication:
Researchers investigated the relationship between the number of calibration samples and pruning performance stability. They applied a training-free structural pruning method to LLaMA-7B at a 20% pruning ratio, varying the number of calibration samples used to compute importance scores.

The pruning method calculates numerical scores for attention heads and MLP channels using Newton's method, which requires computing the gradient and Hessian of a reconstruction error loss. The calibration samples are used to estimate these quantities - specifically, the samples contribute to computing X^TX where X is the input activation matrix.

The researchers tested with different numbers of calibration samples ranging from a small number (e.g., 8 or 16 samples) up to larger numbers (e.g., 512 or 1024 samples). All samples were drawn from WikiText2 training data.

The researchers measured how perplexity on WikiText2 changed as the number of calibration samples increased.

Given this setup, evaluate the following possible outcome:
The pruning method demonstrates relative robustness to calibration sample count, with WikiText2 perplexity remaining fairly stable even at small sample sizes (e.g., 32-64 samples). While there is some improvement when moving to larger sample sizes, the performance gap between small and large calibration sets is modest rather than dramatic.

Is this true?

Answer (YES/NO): YES